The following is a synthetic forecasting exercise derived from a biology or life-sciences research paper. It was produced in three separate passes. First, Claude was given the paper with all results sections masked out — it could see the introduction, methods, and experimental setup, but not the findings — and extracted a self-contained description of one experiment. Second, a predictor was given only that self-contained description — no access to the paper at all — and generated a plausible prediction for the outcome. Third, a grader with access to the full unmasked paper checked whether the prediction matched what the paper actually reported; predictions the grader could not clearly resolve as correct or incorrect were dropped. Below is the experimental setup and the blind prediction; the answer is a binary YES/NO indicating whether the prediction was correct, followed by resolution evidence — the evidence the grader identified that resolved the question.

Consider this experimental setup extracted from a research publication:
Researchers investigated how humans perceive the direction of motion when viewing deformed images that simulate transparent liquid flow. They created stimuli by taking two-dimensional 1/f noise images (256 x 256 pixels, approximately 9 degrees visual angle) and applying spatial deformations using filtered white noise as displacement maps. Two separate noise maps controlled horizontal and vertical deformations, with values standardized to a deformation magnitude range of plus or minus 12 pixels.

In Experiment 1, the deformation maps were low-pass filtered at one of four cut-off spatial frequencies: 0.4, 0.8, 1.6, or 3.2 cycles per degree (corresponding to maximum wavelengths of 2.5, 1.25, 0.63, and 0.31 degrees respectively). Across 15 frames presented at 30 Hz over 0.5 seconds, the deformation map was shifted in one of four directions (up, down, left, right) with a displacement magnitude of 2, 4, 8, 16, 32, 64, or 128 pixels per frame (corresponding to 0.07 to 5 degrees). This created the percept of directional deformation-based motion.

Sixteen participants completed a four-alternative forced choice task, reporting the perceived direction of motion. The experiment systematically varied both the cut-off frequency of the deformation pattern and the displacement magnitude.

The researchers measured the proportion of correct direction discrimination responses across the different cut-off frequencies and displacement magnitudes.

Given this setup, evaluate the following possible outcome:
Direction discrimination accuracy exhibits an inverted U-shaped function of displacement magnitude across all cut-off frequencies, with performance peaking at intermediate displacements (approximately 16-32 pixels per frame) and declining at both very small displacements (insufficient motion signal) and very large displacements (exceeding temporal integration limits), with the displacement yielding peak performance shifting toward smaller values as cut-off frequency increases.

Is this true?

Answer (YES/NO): NO